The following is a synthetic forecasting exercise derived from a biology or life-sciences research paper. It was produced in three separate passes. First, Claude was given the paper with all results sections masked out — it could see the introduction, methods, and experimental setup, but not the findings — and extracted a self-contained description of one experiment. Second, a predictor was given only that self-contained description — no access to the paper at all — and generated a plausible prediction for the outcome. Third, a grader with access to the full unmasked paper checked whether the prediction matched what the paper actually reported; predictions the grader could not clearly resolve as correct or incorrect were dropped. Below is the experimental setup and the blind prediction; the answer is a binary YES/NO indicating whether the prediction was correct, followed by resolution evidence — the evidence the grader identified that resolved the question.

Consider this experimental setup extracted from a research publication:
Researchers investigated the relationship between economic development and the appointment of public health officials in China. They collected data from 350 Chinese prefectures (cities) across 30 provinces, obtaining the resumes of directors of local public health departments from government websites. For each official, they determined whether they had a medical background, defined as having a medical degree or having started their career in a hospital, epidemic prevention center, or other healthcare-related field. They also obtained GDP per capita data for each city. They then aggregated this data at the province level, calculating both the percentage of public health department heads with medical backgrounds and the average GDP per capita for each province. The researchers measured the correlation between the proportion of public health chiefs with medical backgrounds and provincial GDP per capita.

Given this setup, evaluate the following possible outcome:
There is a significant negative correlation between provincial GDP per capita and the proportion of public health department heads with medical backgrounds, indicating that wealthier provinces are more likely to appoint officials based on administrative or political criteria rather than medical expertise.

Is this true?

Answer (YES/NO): NO